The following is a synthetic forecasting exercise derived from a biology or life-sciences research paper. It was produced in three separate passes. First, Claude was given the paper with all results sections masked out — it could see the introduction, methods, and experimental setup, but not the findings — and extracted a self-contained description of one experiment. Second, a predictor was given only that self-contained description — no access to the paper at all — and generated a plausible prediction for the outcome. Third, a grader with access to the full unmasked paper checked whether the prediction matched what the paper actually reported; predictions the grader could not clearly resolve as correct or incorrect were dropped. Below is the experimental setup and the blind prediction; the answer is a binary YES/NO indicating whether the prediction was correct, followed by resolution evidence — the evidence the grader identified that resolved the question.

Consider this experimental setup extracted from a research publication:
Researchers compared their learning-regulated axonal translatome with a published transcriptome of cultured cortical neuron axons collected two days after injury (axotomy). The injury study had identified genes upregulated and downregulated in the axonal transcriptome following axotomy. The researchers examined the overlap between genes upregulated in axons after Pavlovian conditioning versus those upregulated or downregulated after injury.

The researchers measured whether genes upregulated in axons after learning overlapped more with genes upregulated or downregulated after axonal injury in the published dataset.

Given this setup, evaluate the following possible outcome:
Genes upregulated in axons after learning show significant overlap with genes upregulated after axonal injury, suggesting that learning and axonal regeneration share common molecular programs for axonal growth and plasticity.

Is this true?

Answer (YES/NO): NO